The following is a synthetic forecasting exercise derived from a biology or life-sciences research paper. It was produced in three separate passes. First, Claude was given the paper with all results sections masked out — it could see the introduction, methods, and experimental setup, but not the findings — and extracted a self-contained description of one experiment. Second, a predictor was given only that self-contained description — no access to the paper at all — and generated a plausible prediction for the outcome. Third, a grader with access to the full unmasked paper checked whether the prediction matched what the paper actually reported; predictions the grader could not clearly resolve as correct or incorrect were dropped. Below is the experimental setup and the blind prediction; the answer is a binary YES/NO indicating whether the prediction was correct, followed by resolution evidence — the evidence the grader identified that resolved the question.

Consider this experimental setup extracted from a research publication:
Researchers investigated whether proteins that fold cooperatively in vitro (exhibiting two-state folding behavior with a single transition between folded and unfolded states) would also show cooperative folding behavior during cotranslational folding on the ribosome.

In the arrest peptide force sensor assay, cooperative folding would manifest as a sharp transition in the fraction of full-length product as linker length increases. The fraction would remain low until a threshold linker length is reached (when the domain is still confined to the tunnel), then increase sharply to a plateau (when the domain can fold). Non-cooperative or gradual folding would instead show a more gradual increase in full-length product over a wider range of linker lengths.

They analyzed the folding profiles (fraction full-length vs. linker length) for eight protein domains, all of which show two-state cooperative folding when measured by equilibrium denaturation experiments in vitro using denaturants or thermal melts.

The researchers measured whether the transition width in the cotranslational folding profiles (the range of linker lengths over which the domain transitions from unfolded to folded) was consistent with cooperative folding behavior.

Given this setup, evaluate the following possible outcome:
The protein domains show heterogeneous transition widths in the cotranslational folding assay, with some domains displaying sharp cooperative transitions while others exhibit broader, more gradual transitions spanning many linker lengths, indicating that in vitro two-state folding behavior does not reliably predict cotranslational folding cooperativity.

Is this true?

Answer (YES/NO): NO